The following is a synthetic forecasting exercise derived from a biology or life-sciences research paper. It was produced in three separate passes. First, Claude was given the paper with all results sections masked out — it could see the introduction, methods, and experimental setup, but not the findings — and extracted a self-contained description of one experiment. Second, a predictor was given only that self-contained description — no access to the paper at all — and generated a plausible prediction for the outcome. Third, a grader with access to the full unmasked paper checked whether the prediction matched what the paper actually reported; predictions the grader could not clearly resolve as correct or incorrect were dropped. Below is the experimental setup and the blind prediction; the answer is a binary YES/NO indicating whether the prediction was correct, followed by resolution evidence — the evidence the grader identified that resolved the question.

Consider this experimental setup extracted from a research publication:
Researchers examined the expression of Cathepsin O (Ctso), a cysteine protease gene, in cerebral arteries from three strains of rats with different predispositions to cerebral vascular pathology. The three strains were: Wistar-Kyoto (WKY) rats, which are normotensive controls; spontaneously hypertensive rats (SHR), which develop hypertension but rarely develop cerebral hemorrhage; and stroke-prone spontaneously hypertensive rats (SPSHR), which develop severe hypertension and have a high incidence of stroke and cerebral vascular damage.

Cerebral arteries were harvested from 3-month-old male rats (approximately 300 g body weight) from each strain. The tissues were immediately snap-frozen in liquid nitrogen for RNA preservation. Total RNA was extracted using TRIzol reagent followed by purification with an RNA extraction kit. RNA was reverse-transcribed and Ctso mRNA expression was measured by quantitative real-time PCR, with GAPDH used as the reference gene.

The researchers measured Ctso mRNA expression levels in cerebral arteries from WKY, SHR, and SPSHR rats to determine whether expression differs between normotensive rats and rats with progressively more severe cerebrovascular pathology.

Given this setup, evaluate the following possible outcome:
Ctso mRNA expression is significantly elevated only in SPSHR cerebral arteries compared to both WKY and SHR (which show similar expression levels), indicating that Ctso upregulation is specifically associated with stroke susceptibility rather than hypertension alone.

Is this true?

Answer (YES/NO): NO